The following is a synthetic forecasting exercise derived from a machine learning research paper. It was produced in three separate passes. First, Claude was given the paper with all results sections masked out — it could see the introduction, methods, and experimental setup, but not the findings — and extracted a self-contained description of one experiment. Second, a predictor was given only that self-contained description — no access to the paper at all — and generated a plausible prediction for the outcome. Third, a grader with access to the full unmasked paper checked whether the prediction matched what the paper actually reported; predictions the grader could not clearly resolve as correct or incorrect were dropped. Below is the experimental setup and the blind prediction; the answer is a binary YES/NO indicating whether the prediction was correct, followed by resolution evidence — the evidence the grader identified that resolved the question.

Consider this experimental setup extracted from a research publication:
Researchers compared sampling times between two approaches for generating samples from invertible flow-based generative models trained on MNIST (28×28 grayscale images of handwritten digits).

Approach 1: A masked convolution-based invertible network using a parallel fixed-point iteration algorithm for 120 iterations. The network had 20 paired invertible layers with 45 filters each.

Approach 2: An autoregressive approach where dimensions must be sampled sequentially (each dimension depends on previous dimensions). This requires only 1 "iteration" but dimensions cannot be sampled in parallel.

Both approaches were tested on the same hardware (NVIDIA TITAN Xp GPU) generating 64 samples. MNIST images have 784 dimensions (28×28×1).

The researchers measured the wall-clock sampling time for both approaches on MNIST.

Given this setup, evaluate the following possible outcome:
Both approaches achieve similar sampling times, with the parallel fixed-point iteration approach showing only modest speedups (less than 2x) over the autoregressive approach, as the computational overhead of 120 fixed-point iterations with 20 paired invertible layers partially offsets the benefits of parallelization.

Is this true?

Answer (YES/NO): NO